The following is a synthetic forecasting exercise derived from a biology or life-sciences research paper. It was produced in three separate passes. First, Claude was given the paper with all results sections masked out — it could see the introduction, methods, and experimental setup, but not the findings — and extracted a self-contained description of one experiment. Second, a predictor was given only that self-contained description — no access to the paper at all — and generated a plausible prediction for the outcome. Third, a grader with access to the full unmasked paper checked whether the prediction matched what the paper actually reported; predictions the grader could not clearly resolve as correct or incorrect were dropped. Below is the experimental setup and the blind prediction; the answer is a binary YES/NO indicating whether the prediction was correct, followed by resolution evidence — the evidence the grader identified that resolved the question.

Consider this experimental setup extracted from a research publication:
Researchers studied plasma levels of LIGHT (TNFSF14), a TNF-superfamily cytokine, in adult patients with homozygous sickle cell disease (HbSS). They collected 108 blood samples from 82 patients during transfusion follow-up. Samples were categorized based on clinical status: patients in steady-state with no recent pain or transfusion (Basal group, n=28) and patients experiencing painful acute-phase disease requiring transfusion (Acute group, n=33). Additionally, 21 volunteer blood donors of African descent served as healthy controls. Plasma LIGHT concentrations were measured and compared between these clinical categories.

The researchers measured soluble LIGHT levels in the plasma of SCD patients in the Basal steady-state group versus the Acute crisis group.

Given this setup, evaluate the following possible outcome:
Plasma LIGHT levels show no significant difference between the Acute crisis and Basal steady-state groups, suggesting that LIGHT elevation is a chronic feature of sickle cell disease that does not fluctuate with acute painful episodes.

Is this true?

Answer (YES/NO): NO